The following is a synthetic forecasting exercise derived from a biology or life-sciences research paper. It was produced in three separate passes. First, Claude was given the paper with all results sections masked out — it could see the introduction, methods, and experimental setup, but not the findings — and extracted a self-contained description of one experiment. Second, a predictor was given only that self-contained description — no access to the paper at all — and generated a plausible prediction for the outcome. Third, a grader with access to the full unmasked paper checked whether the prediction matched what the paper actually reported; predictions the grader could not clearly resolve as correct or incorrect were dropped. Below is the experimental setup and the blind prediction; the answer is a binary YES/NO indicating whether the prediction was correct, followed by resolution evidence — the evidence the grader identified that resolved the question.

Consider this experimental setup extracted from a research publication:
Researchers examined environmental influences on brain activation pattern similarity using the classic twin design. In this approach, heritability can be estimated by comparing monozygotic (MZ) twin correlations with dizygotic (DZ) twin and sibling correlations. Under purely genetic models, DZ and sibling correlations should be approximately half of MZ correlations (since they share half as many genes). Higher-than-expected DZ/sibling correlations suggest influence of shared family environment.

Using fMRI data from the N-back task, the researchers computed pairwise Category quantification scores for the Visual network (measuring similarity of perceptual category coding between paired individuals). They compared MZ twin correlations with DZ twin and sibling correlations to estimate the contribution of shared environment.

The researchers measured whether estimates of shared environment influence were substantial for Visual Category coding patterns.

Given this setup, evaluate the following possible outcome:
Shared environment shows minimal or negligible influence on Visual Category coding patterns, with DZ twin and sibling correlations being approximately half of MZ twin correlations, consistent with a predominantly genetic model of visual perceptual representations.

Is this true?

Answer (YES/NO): NO